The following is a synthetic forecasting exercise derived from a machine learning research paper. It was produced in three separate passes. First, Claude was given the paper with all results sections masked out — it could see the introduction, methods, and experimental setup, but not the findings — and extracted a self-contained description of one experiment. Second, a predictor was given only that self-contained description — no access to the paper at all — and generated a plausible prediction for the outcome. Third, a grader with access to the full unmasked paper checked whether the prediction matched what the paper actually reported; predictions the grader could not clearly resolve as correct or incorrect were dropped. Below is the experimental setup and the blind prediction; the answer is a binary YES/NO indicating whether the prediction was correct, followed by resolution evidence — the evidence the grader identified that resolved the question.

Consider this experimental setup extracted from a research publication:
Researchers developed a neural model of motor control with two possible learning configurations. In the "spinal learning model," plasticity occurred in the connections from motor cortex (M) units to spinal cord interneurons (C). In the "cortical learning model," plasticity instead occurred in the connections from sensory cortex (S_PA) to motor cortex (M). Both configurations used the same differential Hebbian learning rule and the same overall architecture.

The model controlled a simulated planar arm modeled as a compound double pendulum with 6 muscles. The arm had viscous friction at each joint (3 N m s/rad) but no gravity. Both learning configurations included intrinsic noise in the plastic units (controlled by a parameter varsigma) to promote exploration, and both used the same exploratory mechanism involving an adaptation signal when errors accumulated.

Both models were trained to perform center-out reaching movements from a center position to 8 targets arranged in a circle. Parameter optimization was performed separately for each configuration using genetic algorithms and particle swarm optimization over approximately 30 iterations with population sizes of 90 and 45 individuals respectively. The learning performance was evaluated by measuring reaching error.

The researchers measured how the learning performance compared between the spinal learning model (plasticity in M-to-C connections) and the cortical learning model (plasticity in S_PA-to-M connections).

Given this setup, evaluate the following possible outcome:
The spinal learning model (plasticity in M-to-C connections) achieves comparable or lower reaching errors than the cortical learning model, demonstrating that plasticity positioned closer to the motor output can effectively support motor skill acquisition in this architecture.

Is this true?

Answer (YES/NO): NO